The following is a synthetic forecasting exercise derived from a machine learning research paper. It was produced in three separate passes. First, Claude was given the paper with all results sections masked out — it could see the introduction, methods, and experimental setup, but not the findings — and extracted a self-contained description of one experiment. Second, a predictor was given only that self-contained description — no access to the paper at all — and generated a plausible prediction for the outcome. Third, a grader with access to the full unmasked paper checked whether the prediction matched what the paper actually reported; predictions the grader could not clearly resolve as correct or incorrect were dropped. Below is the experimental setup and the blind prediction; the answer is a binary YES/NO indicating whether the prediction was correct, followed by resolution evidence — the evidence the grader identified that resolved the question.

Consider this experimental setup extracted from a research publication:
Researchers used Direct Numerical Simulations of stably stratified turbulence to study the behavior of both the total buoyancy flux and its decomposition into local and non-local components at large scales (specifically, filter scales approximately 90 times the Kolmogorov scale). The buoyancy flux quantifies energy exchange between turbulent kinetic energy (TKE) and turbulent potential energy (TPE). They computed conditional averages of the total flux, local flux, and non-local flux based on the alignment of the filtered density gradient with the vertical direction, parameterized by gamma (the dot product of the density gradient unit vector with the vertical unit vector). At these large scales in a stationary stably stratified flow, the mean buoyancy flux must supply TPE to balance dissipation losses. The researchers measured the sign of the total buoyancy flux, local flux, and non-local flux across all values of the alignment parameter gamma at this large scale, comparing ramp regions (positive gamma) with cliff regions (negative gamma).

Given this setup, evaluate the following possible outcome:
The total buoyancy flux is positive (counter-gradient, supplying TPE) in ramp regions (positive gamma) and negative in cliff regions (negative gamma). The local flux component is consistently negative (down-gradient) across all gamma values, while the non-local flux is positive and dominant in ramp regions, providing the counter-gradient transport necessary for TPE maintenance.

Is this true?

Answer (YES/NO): NO